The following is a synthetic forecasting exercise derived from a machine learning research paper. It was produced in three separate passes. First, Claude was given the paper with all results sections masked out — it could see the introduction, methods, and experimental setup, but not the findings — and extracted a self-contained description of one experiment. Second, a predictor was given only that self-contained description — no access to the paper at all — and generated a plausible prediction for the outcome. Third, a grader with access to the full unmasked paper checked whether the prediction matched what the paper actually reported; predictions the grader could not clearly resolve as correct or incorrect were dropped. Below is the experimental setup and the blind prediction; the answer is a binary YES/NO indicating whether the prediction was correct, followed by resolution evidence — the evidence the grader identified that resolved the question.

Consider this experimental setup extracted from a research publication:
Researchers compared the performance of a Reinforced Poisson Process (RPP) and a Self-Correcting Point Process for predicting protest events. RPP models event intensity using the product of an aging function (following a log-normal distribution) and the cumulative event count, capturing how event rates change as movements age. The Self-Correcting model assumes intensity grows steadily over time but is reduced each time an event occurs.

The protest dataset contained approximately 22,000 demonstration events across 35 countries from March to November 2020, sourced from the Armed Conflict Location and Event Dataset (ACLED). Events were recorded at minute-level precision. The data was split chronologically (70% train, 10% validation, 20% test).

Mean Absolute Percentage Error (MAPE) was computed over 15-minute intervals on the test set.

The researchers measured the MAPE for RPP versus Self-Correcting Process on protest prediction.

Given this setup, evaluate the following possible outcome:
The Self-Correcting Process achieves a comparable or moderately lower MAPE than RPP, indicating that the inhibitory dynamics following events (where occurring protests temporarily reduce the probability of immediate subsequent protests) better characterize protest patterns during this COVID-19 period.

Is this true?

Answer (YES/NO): YES